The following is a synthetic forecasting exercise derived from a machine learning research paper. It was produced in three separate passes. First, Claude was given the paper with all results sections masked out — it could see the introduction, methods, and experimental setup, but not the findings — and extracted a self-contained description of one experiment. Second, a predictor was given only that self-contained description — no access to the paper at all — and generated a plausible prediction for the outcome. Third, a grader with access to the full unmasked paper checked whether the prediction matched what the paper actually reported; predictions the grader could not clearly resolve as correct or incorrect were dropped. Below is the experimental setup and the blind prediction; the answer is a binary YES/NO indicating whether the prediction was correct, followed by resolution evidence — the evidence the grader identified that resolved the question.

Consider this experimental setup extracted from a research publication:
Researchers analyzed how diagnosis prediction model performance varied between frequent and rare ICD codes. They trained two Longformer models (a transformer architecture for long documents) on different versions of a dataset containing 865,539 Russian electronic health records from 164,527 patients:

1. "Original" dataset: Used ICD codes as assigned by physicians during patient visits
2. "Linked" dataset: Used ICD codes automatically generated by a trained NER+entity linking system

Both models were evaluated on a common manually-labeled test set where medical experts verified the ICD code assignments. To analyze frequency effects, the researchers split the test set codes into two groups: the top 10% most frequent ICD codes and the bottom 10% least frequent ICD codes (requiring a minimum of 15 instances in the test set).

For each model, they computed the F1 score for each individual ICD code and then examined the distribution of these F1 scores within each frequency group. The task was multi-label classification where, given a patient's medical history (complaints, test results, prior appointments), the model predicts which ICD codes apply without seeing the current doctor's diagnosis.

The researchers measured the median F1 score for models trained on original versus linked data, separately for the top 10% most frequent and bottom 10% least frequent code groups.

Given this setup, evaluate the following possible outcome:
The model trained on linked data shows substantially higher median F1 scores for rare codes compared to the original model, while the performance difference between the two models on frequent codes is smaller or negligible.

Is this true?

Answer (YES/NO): YES